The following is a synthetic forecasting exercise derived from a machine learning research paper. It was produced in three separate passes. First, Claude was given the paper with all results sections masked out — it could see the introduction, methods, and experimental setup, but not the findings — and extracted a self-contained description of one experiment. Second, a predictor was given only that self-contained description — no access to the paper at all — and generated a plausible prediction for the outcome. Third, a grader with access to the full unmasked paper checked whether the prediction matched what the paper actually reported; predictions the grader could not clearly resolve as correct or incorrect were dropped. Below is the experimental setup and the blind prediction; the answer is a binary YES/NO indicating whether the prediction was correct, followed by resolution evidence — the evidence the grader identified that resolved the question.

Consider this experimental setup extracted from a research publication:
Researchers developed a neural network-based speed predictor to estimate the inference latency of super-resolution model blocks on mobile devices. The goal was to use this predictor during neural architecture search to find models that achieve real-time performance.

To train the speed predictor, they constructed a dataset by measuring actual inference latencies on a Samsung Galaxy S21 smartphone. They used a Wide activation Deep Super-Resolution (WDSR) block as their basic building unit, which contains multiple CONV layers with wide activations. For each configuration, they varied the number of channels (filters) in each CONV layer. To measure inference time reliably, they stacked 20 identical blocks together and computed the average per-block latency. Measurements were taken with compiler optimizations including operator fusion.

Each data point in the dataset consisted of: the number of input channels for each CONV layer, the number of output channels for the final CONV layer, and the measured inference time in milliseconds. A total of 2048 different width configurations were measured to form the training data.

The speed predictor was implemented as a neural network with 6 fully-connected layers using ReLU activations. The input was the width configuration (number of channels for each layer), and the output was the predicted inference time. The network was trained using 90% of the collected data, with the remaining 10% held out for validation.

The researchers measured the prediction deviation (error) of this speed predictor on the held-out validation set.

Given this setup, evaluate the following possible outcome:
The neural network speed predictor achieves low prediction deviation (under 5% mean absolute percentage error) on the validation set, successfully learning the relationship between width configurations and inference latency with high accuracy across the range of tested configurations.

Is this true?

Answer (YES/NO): NO